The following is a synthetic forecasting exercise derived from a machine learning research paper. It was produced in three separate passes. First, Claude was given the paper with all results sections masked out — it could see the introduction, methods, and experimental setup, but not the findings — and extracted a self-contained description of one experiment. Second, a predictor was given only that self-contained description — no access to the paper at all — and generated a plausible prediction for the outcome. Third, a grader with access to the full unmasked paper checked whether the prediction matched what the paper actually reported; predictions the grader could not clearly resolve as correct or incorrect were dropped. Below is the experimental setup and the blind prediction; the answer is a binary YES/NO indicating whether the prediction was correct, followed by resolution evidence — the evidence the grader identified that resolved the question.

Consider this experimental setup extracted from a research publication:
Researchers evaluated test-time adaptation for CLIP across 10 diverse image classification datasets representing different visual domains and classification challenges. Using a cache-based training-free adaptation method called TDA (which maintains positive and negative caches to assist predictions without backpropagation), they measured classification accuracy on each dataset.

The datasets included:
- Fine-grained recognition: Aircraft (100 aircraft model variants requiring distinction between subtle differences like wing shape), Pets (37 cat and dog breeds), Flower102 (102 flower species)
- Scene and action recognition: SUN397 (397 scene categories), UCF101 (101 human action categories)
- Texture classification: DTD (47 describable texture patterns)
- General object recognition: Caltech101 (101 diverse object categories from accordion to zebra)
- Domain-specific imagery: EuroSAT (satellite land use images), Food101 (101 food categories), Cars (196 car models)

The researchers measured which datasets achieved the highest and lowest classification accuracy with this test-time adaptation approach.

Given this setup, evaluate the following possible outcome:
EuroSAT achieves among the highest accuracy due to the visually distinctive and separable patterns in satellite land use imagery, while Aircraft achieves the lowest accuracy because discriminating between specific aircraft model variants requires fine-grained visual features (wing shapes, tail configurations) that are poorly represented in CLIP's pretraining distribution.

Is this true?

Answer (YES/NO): NO